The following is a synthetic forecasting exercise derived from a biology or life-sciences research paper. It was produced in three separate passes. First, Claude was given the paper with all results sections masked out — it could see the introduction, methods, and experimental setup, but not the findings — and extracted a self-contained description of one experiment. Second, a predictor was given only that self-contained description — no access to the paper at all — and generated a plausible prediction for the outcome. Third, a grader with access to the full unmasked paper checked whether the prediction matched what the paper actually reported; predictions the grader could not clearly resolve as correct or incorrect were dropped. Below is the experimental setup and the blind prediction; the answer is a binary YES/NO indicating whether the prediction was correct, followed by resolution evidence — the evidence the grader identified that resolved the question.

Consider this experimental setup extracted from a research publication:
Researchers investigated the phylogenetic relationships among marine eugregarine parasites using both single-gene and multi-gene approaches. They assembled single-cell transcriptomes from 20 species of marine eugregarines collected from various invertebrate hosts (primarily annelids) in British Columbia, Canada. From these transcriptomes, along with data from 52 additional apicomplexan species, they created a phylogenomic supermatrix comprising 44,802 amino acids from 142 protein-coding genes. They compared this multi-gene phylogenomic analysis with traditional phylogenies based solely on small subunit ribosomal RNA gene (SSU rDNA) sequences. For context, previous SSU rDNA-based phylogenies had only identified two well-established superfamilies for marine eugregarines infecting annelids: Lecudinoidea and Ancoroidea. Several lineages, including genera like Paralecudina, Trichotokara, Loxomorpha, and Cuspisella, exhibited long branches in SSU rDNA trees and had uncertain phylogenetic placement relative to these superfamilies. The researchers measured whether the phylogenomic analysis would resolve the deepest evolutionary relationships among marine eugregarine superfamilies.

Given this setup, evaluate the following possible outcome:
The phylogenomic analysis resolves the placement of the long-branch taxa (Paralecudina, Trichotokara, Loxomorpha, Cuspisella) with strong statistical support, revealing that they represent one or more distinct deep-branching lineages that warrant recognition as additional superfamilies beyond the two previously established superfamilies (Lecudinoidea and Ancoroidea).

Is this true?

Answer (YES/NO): YES